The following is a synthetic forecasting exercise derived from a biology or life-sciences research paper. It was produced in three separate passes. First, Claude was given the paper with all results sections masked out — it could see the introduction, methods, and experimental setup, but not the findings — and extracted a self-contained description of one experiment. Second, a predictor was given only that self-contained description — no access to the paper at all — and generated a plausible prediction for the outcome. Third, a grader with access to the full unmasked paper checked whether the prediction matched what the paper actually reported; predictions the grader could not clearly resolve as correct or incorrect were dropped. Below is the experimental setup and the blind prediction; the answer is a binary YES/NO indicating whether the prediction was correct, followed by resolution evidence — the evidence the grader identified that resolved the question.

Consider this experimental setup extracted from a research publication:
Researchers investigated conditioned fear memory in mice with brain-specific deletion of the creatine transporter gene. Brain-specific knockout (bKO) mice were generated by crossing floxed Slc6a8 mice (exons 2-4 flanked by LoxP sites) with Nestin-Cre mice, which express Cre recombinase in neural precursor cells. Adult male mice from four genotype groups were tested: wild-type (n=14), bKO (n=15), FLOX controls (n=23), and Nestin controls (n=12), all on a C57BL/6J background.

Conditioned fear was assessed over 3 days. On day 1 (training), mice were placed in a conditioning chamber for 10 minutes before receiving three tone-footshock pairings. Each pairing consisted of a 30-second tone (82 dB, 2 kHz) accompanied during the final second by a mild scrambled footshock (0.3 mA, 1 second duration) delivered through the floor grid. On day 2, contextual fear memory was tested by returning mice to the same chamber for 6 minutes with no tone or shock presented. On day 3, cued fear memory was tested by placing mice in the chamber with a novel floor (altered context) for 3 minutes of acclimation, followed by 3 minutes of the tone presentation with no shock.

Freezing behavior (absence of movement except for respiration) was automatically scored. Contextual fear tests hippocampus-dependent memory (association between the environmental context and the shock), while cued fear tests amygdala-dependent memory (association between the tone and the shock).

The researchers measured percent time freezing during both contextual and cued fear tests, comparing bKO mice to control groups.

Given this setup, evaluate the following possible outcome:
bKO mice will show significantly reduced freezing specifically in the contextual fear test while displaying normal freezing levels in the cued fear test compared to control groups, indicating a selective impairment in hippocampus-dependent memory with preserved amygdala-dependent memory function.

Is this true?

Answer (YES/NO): NO